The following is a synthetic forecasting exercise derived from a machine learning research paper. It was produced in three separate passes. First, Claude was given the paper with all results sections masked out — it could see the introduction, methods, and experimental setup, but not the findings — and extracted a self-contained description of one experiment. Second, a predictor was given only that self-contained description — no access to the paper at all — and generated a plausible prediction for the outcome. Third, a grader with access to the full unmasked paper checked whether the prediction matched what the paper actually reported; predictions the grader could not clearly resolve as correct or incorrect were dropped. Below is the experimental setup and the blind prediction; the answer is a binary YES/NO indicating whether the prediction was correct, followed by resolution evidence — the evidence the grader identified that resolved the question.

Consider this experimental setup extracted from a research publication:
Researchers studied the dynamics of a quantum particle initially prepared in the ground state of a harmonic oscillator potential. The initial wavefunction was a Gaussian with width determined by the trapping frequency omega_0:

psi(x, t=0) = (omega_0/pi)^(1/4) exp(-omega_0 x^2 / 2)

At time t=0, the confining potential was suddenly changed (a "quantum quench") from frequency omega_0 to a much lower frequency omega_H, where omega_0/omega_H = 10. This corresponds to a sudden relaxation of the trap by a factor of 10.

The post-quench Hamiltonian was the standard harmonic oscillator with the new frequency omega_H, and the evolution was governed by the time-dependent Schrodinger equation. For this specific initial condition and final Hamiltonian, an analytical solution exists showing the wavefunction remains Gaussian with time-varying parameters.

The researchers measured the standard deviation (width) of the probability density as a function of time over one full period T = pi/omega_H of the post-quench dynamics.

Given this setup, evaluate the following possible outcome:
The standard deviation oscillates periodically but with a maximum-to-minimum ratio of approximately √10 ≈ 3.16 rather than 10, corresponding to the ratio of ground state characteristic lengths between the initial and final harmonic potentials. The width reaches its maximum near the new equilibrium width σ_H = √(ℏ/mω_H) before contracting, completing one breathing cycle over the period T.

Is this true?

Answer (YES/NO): NO